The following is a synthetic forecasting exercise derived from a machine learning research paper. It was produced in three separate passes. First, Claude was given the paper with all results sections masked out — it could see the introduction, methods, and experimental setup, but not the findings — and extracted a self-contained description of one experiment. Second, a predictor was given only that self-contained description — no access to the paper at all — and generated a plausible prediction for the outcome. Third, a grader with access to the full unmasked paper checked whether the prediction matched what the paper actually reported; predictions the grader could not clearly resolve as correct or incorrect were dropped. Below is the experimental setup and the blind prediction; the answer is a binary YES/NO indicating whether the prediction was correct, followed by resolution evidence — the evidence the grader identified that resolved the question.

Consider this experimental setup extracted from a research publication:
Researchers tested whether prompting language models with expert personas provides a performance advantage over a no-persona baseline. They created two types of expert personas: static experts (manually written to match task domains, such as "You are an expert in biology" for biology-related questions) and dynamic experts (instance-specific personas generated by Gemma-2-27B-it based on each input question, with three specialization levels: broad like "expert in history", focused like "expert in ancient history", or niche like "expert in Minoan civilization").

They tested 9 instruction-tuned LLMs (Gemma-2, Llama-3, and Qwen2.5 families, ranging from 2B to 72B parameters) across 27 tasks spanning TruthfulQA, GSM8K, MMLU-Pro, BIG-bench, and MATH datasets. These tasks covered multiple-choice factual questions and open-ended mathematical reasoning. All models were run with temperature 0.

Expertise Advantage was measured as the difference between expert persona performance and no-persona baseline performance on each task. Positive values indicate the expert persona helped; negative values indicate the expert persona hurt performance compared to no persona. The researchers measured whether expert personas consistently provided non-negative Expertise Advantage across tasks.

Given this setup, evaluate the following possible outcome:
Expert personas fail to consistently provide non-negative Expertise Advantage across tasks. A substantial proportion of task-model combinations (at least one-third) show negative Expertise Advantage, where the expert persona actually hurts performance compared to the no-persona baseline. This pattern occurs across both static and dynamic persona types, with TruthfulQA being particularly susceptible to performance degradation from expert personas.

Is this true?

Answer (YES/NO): NO